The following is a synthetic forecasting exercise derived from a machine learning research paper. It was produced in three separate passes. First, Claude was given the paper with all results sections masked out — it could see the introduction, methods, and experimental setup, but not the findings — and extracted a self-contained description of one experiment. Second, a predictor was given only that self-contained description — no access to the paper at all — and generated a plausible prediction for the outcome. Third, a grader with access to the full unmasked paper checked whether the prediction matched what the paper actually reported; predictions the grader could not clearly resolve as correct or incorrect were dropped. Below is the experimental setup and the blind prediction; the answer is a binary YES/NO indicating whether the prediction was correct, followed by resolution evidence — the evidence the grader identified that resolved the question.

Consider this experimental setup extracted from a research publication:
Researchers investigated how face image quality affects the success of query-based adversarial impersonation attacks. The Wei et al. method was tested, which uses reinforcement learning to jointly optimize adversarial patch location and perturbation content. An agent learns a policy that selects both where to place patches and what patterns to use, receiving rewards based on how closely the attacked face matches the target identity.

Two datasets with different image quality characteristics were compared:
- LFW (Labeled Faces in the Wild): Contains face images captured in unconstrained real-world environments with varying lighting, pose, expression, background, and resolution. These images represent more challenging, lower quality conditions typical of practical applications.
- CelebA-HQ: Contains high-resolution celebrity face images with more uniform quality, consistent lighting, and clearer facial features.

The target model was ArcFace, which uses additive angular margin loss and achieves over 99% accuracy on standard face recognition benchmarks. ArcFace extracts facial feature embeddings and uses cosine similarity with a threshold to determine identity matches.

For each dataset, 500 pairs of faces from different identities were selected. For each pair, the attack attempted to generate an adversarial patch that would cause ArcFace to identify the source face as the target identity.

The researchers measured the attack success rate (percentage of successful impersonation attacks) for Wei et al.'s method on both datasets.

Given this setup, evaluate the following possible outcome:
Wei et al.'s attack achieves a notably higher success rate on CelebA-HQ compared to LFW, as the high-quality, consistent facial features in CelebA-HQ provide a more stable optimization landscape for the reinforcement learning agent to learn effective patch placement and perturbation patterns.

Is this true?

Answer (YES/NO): NO